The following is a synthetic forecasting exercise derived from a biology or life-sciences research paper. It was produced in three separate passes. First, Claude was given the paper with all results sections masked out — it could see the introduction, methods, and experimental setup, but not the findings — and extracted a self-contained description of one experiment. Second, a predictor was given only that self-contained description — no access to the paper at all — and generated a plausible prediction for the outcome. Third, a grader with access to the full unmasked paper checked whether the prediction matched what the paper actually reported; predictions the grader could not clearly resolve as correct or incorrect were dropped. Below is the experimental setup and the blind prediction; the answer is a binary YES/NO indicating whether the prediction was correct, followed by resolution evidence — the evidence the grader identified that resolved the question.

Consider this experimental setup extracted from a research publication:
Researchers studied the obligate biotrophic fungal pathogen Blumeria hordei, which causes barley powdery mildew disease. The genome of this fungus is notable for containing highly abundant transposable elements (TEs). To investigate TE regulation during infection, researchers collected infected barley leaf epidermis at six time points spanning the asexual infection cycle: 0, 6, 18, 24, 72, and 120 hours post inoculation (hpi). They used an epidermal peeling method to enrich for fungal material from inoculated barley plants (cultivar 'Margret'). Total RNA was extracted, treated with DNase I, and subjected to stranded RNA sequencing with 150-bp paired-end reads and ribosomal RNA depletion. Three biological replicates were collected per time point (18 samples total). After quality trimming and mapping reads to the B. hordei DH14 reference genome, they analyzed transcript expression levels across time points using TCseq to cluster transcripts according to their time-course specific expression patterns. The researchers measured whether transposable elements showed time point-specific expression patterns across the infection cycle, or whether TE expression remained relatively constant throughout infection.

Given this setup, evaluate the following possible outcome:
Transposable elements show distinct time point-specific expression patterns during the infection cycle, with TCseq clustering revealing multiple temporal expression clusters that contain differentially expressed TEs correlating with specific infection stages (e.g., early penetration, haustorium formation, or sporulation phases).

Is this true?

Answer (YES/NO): YES